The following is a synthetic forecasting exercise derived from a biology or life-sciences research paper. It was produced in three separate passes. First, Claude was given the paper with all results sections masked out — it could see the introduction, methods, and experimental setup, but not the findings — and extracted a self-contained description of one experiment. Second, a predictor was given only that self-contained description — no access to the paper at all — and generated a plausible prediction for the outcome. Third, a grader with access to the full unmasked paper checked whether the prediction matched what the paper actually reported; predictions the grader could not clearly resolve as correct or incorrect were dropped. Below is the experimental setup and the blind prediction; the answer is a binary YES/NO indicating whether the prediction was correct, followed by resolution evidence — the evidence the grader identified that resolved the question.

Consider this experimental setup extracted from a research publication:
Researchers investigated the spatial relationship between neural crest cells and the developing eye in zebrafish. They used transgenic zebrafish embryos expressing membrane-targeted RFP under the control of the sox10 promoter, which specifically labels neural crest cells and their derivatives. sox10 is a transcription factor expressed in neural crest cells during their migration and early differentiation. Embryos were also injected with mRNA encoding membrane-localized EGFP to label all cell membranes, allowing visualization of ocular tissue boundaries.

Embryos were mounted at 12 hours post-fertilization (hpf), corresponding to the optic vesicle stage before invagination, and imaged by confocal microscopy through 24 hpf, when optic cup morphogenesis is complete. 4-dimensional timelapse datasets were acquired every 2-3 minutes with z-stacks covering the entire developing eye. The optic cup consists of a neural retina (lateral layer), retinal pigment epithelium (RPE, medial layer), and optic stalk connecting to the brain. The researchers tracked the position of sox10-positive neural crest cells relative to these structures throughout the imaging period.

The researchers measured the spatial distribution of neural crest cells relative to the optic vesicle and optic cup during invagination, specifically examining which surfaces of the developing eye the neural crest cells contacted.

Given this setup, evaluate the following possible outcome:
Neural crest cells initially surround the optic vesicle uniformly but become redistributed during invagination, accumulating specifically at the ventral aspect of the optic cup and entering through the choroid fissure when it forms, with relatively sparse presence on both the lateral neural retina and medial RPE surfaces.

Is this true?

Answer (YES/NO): NO